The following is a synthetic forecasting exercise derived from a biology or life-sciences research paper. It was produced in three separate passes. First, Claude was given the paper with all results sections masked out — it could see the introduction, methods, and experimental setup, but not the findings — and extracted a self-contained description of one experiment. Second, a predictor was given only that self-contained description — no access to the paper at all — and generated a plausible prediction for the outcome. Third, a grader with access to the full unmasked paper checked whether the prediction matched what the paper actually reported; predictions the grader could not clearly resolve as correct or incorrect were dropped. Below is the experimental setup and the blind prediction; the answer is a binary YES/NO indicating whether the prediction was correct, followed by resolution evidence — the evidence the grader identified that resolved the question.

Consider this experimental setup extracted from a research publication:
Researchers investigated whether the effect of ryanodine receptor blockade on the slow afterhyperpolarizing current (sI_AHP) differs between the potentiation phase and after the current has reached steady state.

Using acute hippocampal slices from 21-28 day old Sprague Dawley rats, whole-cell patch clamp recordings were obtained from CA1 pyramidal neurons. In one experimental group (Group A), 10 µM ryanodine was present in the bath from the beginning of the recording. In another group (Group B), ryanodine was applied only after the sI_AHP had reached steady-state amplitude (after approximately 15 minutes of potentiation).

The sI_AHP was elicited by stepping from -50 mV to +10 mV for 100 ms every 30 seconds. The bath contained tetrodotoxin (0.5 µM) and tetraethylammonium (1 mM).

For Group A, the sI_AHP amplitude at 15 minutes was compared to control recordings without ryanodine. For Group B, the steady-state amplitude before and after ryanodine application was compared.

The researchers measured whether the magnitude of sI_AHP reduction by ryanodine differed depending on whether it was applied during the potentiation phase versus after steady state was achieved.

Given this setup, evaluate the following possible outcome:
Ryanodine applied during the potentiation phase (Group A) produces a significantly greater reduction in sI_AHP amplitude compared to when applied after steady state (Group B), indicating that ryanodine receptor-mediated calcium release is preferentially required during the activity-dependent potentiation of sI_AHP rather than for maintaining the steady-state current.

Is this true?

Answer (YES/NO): NO